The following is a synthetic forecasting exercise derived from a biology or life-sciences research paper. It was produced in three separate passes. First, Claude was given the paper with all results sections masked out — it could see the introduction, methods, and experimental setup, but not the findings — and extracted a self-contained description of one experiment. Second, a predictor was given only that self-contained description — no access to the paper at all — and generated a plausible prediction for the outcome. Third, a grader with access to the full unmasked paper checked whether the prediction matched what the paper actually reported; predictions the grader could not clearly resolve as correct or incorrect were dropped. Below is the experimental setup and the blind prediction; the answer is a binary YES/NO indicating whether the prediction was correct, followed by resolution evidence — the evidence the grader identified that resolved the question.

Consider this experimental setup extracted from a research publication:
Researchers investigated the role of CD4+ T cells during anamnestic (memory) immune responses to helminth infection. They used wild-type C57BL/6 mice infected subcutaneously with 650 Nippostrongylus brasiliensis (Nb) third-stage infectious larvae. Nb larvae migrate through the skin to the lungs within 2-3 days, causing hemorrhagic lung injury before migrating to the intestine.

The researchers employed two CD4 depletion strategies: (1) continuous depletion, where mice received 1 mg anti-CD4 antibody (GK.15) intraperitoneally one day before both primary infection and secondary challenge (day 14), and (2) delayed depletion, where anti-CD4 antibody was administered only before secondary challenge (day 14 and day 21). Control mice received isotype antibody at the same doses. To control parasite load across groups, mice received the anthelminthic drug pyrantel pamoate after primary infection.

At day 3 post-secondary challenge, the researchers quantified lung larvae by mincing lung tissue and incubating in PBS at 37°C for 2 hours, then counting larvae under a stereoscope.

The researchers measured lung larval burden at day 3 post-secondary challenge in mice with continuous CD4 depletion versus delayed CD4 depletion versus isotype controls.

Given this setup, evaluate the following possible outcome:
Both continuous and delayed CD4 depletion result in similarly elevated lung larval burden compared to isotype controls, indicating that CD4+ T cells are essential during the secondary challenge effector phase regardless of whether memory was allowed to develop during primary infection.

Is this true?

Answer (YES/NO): NO